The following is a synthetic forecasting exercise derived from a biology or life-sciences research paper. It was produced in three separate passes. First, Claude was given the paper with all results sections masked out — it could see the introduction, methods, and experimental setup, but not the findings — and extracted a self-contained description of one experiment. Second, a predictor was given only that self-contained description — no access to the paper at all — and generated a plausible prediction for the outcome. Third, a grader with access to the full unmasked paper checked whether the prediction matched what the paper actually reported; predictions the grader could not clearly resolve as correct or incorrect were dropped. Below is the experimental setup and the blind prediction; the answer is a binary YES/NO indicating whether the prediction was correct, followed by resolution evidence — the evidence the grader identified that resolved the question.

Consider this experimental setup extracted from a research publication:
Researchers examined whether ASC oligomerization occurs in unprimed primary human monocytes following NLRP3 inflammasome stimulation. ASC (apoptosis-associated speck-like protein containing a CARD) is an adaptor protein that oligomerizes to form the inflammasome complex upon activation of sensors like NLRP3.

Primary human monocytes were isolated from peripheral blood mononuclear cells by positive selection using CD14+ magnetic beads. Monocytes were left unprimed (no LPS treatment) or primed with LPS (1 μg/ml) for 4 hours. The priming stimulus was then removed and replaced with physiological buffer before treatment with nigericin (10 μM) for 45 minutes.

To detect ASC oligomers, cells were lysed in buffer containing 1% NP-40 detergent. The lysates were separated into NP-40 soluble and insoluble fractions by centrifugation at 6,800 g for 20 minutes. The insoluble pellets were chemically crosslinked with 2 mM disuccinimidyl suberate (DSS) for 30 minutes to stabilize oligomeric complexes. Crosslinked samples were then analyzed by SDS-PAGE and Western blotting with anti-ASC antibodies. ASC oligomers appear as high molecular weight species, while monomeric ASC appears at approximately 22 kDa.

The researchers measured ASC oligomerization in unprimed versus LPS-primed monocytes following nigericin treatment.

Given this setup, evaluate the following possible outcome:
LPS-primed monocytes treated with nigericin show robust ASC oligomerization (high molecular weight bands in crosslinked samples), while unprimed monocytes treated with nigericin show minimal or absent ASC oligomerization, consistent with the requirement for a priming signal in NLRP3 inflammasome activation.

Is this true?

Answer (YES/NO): NO